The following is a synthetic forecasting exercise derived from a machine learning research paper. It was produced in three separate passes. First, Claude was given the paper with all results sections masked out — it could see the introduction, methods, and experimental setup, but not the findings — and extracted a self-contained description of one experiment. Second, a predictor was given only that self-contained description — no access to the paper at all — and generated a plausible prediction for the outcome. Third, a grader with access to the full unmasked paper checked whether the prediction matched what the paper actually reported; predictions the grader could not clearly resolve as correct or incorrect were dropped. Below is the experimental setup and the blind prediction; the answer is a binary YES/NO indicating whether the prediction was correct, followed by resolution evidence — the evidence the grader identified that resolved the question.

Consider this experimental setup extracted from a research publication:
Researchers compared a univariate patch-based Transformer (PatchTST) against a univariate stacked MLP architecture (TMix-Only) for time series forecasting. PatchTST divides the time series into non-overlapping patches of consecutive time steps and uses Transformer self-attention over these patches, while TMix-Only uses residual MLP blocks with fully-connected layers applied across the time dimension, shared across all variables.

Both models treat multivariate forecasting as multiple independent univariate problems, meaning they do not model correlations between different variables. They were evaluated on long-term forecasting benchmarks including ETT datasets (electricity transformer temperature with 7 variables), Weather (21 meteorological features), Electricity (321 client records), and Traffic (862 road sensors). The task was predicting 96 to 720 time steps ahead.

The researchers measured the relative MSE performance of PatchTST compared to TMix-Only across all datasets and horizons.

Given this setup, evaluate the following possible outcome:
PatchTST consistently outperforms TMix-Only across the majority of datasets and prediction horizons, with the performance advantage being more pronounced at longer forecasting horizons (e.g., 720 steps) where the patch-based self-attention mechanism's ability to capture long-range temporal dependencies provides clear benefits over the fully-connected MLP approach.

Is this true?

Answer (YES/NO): NO